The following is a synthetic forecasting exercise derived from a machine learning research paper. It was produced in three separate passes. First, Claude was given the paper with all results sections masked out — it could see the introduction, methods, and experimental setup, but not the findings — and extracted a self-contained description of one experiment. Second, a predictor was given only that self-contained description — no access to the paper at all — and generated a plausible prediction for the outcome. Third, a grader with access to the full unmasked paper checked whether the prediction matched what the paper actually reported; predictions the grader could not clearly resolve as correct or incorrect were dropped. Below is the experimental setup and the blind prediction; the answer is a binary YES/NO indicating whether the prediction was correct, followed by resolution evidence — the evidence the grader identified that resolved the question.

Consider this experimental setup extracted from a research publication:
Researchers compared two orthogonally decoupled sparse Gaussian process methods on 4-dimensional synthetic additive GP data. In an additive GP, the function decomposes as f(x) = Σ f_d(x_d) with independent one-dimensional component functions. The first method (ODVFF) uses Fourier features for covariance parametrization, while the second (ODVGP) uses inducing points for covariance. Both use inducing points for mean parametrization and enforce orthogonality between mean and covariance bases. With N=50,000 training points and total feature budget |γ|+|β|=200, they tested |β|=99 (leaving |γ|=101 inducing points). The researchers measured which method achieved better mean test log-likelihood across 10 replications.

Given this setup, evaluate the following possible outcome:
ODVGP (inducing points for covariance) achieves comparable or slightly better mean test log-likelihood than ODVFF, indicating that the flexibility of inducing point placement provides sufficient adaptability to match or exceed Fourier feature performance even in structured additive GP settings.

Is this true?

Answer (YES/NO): YES